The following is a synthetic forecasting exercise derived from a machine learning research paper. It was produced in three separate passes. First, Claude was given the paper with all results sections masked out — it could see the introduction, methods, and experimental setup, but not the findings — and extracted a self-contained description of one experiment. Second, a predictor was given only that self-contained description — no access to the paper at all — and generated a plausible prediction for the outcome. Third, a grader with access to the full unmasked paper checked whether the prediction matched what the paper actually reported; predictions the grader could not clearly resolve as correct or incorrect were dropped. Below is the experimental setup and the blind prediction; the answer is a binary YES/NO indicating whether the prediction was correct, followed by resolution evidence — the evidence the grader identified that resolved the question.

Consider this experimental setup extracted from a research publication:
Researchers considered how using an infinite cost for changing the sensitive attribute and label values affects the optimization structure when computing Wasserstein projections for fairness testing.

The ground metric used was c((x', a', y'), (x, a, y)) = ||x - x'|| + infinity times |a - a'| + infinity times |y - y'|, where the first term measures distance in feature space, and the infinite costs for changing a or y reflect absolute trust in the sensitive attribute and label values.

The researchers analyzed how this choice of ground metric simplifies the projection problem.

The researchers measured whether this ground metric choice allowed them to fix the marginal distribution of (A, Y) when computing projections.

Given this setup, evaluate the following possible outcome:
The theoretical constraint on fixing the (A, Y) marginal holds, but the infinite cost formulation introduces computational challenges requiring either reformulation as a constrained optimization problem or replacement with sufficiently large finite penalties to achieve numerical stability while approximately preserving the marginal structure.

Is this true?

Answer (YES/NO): NO